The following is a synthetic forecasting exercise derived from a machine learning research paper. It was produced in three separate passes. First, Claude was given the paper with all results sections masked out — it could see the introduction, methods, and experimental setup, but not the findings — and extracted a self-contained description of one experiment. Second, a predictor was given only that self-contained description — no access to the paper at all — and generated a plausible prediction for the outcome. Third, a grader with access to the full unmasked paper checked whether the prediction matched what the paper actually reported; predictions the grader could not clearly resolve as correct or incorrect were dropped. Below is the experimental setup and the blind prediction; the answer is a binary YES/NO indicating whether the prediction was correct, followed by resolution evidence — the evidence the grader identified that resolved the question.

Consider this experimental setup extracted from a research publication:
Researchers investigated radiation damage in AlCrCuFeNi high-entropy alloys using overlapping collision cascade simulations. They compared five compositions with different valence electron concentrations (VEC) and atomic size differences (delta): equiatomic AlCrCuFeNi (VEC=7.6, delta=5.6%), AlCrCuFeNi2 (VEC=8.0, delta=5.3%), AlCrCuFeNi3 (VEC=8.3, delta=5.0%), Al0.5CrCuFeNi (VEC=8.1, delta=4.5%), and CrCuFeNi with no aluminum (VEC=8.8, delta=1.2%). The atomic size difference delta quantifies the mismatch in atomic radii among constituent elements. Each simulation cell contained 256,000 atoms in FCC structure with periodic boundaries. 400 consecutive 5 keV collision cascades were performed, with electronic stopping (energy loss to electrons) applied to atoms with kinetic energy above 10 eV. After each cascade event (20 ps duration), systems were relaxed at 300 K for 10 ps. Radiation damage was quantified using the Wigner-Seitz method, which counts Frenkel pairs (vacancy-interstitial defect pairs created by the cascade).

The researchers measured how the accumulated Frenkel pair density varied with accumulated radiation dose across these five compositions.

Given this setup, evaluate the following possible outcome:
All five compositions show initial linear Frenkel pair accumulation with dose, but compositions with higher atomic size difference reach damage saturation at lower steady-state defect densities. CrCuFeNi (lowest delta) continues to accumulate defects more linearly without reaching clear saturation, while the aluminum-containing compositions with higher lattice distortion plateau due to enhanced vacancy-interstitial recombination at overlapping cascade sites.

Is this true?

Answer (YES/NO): NO